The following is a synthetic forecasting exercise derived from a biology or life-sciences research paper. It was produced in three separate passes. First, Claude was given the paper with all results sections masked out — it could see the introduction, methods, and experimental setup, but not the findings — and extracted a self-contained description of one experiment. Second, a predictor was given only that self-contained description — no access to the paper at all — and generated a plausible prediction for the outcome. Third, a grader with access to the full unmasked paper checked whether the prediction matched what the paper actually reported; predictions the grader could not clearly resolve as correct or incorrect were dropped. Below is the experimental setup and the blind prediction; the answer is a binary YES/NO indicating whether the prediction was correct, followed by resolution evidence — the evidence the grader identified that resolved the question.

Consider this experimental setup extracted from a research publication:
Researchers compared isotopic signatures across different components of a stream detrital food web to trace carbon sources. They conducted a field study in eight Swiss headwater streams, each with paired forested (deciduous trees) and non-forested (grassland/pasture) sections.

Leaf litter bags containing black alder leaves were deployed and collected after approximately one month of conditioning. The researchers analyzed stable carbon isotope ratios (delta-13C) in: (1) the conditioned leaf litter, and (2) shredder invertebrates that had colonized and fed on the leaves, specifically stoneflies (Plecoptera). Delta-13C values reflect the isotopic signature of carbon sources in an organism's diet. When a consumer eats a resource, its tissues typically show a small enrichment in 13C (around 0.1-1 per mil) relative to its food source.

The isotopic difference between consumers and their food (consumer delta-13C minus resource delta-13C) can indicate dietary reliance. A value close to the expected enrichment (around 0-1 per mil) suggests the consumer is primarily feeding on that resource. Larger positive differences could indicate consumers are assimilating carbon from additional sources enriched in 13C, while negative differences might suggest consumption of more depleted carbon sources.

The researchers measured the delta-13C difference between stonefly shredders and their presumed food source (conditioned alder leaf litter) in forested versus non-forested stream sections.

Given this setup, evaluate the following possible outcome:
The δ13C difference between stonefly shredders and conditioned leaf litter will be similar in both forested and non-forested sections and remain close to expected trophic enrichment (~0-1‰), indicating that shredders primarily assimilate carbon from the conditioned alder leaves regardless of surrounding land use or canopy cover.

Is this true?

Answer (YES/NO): NO